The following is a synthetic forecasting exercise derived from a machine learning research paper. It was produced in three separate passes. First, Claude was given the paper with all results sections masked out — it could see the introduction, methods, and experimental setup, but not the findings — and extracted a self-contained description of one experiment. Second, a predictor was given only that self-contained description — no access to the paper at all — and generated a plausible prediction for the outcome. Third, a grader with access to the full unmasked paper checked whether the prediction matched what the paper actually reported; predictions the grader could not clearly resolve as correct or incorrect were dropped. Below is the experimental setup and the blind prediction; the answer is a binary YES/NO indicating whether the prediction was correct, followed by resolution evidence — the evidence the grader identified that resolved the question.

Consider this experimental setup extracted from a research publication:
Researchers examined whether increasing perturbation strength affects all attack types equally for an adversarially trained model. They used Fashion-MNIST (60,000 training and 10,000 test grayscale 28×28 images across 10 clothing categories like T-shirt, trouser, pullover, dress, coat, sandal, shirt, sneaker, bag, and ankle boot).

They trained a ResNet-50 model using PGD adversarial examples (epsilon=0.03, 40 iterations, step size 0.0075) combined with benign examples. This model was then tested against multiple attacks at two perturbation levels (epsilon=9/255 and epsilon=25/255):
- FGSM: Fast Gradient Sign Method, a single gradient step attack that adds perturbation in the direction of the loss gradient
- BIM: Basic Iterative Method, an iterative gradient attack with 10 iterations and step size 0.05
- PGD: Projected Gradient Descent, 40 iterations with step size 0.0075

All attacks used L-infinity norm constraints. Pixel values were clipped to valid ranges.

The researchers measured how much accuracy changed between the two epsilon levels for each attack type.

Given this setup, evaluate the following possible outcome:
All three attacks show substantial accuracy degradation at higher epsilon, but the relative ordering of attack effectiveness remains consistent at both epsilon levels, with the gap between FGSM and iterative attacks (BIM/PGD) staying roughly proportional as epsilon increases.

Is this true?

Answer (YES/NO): NO